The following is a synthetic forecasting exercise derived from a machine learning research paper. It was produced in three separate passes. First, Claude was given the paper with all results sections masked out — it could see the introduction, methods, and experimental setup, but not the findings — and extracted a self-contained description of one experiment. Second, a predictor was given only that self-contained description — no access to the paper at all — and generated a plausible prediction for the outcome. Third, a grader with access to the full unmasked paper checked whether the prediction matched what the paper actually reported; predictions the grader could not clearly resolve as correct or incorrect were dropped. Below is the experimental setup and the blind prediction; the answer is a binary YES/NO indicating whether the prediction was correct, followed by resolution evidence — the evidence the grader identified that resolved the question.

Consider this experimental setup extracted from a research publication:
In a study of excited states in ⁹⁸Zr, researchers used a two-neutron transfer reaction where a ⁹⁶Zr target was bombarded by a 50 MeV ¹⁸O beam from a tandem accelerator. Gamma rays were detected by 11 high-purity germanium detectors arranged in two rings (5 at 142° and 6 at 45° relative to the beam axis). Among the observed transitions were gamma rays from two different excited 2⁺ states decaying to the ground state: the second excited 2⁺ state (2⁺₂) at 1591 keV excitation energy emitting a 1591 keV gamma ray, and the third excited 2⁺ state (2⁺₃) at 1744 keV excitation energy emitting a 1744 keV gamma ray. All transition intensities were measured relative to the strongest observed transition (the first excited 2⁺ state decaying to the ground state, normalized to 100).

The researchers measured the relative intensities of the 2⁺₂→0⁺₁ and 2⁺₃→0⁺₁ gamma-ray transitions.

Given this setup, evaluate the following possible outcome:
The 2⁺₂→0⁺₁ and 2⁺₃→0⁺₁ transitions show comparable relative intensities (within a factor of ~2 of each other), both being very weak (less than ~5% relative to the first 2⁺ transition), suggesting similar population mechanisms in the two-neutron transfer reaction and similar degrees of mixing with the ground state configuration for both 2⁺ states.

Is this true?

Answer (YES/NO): NO